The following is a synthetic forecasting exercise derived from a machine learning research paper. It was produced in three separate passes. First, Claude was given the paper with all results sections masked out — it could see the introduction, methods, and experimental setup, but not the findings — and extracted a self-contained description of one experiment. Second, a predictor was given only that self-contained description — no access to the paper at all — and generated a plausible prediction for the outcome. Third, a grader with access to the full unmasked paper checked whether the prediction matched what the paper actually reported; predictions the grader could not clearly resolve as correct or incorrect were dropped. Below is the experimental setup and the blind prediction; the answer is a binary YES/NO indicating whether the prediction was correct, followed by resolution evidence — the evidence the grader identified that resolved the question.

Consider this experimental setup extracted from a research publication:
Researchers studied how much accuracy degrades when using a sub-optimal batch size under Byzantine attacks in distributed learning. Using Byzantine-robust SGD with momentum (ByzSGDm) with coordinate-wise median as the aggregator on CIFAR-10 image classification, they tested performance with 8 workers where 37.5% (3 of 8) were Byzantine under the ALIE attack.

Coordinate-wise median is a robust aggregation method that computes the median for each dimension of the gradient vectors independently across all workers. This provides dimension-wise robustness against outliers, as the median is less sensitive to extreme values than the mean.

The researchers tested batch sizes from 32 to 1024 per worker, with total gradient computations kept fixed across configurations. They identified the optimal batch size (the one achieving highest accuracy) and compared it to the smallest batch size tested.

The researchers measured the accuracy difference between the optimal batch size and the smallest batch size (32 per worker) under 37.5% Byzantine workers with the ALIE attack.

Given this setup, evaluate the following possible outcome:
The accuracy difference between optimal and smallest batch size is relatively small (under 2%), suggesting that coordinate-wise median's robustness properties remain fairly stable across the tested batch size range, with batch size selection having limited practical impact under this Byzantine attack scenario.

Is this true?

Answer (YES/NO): NO